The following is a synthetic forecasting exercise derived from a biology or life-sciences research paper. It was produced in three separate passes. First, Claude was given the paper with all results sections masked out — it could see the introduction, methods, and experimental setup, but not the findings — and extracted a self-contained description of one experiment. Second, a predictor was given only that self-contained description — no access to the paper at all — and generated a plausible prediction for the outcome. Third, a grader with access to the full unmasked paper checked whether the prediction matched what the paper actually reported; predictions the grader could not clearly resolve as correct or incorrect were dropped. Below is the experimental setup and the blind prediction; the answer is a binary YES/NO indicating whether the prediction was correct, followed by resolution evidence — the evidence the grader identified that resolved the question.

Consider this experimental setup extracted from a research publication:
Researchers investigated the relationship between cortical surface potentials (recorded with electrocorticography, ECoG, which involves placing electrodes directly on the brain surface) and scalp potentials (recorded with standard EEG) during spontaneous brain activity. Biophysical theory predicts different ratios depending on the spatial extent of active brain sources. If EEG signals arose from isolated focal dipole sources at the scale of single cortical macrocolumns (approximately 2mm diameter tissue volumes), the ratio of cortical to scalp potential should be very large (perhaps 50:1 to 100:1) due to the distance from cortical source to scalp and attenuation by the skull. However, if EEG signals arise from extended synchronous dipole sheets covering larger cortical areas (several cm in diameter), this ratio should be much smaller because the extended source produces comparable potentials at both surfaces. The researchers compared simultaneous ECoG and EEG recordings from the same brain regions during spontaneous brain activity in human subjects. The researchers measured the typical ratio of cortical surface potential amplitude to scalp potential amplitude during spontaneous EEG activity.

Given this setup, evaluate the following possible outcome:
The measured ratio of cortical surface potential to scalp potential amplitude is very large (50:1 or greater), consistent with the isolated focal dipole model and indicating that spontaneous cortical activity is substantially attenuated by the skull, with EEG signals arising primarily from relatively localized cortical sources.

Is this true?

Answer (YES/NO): NO